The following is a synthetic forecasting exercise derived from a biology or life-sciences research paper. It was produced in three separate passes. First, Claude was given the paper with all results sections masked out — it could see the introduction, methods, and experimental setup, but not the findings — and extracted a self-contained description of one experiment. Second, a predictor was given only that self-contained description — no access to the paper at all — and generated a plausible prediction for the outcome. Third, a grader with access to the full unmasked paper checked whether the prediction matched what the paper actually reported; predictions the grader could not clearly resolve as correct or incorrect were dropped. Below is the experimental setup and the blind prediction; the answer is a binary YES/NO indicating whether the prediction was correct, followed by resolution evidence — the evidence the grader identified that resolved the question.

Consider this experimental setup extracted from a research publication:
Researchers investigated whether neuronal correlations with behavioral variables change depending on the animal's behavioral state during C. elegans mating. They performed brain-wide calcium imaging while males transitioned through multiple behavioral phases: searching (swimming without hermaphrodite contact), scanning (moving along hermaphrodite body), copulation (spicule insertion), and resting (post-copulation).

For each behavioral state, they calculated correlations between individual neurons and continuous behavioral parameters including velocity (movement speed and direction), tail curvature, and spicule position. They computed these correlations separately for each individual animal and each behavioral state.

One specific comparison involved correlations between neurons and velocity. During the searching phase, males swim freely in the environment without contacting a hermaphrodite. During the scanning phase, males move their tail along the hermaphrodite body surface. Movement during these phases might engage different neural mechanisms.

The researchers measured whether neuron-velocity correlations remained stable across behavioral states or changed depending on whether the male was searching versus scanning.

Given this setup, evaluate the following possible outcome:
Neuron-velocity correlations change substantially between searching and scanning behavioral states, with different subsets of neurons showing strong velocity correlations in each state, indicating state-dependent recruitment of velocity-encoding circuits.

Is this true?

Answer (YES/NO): YES